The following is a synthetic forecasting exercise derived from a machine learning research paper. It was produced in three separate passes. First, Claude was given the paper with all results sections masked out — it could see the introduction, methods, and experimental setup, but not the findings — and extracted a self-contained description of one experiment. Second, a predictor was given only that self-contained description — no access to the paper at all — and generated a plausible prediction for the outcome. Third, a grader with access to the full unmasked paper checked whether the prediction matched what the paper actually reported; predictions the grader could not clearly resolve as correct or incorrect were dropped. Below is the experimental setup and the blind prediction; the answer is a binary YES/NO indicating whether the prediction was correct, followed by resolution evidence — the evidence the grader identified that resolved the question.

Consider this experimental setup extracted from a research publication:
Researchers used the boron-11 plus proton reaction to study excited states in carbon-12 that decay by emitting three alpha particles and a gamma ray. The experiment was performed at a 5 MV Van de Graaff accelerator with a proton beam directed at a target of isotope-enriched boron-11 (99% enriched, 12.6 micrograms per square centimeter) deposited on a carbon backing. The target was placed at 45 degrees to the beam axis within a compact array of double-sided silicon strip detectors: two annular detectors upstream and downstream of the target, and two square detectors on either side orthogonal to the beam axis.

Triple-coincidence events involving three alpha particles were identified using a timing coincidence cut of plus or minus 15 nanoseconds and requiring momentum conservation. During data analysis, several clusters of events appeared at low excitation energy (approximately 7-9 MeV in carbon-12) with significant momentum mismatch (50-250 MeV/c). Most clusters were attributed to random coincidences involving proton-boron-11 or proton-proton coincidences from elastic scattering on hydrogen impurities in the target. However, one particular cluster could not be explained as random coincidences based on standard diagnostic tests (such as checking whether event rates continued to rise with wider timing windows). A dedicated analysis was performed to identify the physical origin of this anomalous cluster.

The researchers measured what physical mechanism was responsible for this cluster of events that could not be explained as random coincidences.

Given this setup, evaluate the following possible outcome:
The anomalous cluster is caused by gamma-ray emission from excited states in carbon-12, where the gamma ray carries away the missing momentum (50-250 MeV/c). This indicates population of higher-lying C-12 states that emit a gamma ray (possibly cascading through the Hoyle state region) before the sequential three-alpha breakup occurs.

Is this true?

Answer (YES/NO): NO